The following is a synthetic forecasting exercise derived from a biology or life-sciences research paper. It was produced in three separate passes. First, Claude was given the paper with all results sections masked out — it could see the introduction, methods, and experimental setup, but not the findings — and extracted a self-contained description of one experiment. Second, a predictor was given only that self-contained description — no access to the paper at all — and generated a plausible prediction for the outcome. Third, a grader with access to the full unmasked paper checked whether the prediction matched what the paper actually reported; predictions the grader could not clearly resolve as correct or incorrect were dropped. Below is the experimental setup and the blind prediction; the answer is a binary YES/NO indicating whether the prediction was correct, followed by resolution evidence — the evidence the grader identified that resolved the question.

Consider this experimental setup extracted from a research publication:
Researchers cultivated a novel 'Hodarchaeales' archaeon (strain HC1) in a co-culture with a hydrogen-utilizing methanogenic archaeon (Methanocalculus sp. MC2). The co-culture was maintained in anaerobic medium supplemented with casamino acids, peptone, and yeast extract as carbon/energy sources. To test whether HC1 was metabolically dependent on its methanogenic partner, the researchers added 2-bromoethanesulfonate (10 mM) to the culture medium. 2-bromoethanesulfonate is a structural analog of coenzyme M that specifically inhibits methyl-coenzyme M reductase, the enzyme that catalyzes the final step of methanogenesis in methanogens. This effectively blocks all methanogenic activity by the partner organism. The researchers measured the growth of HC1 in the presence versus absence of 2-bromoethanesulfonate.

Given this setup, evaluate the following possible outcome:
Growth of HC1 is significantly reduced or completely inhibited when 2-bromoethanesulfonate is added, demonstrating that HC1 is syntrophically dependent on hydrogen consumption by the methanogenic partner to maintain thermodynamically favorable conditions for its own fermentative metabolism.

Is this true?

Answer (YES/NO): YES